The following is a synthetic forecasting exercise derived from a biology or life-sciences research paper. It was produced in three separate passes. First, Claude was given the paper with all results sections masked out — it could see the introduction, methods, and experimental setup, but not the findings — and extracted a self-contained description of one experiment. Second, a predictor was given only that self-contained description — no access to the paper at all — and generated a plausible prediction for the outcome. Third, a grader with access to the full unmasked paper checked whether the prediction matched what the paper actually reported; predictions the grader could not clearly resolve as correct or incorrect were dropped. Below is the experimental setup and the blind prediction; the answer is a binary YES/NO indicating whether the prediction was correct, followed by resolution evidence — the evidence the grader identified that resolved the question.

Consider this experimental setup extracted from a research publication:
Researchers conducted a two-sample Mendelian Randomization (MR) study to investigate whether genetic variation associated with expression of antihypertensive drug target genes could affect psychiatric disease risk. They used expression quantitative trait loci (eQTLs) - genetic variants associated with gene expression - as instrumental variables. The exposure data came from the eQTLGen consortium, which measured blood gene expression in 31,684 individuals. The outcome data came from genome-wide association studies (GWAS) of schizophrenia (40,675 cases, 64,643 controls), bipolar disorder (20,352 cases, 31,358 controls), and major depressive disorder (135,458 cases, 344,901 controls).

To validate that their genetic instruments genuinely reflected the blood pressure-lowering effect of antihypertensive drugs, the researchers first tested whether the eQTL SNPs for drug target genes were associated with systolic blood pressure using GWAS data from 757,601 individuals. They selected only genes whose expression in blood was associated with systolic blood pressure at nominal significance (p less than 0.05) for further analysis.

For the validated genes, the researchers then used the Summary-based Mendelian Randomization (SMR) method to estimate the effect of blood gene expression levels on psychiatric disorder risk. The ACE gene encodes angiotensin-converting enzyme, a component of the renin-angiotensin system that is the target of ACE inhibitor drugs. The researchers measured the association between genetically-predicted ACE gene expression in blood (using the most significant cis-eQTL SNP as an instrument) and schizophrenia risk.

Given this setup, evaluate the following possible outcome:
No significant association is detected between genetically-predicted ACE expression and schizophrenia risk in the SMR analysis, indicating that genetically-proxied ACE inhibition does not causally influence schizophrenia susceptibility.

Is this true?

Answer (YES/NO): NO